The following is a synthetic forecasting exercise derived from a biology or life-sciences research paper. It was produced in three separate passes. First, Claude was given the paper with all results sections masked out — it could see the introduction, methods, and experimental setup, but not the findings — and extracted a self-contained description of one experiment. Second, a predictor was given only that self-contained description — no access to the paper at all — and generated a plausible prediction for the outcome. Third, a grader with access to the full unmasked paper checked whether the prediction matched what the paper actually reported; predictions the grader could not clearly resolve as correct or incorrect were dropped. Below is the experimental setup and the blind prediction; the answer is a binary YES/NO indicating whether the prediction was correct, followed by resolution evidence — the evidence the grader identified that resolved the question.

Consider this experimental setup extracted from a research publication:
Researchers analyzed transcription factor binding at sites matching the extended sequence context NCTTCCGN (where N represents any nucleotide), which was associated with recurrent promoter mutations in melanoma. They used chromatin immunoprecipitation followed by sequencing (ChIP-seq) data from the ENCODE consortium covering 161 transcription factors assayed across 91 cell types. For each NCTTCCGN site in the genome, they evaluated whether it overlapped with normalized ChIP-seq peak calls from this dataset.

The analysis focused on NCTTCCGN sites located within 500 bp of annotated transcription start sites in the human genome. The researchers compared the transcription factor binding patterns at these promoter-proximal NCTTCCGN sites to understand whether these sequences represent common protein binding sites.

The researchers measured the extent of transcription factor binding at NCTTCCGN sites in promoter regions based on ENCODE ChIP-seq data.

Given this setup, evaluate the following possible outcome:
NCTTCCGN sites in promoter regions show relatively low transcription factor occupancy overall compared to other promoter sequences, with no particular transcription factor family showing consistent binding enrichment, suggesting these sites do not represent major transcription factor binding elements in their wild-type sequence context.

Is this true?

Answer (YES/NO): NO